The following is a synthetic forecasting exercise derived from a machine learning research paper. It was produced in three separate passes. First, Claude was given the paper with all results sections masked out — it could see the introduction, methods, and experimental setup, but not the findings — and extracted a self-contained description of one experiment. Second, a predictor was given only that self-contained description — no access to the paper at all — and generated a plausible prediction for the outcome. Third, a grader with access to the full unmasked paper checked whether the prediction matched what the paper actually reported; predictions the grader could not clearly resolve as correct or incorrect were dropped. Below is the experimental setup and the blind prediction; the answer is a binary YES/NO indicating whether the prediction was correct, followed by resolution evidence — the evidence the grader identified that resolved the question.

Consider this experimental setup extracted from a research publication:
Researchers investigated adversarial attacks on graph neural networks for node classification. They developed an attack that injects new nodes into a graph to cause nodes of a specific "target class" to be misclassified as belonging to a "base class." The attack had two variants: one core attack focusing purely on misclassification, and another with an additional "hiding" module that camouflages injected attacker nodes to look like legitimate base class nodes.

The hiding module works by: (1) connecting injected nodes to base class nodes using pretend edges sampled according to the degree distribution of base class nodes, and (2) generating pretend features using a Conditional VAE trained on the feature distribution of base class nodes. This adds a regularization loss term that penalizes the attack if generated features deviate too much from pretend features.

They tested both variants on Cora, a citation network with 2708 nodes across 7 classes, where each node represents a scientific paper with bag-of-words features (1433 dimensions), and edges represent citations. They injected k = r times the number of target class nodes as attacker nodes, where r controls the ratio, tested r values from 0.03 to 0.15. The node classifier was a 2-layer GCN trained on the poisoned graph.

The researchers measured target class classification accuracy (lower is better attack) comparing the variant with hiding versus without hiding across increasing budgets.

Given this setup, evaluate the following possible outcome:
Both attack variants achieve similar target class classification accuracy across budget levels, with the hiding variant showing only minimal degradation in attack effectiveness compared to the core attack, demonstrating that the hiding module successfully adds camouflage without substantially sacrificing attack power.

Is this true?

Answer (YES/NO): NO